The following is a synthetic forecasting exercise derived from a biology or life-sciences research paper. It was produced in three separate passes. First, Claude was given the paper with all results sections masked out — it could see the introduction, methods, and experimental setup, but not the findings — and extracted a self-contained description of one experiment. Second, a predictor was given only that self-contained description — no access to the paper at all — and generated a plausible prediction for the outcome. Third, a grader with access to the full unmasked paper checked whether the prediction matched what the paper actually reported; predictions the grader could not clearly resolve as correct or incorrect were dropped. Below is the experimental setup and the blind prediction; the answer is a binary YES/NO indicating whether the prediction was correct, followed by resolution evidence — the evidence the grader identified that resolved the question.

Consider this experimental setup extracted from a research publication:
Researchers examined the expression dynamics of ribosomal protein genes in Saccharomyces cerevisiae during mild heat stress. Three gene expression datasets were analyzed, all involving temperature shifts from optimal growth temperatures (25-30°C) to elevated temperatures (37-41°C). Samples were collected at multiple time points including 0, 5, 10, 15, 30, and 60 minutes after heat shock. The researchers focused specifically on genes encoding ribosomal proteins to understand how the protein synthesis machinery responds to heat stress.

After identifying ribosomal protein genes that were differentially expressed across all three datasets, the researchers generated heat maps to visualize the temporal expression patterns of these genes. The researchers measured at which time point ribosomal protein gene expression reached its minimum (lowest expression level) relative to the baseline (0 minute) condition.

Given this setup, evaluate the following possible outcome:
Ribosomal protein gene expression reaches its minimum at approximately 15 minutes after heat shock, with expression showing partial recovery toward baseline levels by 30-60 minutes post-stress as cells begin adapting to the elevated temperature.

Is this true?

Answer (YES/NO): NO